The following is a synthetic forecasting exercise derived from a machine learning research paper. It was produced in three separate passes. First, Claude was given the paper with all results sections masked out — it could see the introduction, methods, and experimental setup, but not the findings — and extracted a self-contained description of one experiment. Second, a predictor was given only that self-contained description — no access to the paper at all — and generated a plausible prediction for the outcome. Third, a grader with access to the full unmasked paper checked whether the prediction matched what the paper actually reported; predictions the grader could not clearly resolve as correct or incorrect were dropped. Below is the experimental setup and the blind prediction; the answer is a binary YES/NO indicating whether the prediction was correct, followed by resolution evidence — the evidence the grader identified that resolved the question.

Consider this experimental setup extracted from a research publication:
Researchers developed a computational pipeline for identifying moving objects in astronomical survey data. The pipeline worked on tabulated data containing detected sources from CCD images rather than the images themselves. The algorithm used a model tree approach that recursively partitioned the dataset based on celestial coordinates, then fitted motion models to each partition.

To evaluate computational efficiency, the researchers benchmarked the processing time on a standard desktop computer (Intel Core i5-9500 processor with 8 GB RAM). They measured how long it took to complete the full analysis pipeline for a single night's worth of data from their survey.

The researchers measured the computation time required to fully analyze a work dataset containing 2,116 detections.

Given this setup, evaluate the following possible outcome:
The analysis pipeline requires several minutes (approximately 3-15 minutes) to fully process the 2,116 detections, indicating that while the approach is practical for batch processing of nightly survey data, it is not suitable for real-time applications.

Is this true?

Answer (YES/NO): NO